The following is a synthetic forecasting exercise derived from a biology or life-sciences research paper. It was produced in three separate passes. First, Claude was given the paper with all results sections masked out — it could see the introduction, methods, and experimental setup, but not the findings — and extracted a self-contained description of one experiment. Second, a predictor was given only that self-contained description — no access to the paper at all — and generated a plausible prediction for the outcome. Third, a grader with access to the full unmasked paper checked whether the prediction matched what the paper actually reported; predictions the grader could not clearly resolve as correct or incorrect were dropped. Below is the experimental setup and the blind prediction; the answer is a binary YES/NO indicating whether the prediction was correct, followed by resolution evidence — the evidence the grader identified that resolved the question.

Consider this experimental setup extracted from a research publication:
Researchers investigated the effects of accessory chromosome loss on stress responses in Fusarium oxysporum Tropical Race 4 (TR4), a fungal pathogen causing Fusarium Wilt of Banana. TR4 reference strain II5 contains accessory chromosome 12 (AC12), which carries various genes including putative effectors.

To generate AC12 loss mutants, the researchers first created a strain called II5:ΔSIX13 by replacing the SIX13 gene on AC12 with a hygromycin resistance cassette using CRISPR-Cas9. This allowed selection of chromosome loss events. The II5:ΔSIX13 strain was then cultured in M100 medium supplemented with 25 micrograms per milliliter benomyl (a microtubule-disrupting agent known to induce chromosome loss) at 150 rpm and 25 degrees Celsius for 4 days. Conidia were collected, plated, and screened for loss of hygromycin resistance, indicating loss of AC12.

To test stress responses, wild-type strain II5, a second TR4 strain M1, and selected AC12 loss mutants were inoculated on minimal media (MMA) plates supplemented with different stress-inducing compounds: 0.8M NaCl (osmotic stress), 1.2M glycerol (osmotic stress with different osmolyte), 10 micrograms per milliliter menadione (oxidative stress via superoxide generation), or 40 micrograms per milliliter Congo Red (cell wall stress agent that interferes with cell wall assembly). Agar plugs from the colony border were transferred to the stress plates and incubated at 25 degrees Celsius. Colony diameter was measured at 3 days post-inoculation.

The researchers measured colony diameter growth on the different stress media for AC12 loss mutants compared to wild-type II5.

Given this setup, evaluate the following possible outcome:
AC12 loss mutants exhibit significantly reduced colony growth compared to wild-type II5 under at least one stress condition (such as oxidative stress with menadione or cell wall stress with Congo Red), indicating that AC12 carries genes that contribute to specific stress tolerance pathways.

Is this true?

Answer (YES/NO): NO